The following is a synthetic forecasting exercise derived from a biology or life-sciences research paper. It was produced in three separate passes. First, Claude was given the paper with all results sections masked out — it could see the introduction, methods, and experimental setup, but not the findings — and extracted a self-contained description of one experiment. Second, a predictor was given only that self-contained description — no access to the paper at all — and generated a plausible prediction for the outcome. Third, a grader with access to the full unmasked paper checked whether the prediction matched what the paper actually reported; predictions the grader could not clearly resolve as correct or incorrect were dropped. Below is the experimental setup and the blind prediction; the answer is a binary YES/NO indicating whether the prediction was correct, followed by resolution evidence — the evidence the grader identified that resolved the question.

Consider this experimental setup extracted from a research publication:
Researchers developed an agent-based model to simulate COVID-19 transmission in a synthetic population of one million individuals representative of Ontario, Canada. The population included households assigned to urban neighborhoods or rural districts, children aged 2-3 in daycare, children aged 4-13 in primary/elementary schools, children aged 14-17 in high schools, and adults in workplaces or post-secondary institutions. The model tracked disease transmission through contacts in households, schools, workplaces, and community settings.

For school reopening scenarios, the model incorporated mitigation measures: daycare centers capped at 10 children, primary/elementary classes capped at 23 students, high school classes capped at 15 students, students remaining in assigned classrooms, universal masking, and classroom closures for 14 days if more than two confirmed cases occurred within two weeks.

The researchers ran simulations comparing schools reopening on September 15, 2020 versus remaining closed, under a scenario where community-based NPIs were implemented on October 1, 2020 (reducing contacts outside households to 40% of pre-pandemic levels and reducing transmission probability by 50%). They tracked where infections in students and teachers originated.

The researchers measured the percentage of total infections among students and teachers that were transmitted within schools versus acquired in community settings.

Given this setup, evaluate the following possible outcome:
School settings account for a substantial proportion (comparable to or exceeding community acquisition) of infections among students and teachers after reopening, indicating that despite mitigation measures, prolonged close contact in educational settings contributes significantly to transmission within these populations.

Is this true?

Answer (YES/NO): NO